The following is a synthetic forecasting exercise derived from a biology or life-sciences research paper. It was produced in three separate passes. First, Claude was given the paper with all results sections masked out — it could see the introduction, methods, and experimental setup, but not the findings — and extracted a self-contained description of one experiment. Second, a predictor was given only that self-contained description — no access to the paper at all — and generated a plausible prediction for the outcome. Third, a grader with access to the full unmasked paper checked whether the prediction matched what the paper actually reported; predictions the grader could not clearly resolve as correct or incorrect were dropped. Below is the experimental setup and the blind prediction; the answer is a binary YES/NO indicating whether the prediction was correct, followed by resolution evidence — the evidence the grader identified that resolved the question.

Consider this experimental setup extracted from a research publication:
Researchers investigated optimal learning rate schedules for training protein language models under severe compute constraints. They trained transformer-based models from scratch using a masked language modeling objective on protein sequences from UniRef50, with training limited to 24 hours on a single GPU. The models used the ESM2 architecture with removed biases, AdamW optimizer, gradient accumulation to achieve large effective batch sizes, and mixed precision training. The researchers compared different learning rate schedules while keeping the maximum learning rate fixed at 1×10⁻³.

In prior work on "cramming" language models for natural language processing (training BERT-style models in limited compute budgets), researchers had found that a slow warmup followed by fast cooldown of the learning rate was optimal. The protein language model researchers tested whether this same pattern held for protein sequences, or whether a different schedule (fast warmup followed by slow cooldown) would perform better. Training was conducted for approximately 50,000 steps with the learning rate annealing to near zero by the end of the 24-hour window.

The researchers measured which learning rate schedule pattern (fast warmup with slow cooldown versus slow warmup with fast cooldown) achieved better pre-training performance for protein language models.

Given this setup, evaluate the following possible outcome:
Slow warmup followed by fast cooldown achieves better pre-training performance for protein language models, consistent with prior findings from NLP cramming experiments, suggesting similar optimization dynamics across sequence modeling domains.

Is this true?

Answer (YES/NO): NO